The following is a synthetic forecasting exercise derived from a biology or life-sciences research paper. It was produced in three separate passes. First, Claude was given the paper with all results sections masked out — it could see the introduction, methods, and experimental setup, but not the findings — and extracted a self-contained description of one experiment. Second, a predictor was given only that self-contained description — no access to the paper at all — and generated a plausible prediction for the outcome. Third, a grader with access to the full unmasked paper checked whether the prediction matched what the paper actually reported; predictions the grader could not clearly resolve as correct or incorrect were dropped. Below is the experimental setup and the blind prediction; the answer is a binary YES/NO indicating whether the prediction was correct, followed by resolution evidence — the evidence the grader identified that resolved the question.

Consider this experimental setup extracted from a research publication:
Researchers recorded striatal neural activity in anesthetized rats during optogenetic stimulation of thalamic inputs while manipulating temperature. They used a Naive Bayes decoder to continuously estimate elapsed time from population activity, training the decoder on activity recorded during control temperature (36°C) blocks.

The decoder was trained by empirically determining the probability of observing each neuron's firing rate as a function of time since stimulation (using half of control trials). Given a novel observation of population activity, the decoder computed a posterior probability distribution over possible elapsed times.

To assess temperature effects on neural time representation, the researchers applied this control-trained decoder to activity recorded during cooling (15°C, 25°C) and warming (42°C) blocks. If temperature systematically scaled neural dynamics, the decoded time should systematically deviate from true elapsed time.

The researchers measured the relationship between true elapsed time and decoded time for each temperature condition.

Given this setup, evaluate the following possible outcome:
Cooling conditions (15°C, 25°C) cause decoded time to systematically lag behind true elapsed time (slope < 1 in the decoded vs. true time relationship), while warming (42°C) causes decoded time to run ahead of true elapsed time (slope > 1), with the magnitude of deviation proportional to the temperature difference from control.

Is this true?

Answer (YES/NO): YES